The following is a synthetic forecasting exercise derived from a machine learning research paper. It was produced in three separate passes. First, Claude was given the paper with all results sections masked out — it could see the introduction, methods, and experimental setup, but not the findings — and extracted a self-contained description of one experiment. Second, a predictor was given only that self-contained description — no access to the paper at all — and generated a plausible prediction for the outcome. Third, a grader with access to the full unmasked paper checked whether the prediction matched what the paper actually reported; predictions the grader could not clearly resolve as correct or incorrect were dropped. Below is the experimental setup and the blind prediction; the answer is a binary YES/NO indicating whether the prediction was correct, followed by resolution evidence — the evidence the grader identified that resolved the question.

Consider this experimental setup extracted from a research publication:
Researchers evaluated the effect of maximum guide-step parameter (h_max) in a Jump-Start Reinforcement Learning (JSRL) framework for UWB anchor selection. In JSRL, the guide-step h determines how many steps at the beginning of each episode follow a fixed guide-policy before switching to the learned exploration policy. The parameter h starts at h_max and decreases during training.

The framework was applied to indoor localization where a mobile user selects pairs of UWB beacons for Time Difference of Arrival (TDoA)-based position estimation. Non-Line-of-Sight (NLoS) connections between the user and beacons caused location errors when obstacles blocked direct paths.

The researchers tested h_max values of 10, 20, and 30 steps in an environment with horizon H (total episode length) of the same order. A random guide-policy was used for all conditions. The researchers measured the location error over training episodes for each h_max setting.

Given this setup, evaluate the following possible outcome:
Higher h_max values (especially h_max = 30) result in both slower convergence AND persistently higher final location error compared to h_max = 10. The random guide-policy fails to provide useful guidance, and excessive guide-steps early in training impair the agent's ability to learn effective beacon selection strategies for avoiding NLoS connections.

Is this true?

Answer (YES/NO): NO